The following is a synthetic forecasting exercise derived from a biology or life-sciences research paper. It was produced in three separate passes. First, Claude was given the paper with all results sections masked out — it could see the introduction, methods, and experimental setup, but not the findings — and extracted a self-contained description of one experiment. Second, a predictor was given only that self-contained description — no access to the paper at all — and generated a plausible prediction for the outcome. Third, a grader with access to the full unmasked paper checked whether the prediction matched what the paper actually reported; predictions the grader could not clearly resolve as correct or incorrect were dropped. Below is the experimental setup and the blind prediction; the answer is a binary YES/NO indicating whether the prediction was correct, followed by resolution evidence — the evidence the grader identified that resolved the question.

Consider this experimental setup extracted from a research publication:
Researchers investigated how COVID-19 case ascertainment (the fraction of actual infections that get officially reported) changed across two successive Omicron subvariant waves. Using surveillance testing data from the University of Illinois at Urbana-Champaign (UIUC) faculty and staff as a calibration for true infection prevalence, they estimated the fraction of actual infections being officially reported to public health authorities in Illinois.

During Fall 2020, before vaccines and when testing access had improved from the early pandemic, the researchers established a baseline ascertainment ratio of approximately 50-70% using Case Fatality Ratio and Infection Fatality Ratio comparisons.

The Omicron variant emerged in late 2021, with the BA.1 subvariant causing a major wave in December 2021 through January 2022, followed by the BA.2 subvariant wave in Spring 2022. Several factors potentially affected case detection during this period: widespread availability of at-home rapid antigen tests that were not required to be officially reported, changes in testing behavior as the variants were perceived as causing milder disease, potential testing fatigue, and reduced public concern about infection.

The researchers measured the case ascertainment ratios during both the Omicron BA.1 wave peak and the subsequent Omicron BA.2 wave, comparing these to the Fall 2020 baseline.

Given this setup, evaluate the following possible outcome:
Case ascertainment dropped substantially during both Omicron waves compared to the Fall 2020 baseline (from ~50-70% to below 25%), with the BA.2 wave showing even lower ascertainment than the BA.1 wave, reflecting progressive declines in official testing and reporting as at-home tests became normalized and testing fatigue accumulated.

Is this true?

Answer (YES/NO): NO